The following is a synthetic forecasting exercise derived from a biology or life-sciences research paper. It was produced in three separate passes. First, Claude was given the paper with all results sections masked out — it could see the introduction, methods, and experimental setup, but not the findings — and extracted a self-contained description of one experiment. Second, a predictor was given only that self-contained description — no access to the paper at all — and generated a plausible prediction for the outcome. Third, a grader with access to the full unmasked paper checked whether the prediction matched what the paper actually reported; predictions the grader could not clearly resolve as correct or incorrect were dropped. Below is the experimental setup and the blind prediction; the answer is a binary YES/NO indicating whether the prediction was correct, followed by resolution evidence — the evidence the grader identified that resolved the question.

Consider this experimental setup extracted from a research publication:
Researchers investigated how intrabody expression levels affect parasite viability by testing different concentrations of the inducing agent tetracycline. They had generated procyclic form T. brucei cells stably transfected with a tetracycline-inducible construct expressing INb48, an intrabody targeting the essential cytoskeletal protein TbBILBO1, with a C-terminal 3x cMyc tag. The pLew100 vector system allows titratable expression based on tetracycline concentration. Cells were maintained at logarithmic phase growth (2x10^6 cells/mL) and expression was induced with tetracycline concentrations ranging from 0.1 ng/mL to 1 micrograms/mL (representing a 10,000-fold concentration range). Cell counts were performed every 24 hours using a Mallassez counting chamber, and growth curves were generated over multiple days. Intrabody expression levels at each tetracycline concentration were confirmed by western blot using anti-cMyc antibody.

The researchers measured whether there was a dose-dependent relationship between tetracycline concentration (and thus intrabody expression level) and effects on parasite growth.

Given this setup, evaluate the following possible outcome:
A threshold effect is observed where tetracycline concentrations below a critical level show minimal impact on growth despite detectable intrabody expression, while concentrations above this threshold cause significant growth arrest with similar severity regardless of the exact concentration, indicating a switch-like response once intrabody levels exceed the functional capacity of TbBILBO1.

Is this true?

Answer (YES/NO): NO